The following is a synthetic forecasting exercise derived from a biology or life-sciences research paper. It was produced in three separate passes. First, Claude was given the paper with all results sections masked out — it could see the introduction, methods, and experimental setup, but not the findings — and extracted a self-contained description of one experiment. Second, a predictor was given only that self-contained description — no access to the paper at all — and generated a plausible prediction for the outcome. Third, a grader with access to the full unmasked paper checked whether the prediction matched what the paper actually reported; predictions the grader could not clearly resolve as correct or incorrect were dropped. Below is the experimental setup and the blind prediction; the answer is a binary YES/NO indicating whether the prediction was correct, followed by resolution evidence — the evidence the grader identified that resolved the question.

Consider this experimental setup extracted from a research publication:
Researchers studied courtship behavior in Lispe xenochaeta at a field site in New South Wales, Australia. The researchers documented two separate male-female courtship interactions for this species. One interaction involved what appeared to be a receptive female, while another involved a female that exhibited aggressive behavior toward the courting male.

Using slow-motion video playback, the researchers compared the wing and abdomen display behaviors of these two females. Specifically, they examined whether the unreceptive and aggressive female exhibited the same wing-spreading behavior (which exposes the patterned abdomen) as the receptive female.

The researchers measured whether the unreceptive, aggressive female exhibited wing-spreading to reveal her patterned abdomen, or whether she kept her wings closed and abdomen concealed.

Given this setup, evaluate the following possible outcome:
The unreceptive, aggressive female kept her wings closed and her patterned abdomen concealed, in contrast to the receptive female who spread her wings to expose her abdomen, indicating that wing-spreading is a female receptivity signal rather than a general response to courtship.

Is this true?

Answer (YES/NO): YES